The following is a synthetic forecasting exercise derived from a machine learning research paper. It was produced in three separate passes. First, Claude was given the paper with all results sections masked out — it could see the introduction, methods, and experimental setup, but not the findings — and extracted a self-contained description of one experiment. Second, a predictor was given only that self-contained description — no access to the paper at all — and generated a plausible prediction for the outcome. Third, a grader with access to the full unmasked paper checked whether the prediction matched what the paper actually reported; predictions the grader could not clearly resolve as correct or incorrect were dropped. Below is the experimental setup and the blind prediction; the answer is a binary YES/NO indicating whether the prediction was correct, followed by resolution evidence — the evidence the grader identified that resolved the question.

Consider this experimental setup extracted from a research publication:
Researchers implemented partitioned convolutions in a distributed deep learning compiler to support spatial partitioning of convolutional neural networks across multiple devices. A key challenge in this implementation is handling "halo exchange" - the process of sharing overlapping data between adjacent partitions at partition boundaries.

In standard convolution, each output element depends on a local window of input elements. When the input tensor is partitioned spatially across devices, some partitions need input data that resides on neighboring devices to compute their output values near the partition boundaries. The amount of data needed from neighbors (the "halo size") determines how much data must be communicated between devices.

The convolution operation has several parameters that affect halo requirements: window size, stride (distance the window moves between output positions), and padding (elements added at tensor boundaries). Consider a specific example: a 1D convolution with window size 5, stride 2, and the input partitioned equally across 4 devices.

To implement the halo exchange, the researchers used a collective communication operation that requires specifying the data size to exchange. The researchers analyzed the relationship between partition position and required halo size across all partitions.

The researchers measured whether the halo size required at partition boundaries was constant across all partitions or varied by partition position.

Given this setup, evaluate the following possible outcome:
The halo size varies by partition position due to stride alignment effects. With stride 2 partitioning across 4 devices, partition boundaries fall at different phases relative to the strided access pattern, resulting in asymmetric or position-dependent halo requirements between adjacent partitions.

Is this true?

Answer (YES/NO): YES